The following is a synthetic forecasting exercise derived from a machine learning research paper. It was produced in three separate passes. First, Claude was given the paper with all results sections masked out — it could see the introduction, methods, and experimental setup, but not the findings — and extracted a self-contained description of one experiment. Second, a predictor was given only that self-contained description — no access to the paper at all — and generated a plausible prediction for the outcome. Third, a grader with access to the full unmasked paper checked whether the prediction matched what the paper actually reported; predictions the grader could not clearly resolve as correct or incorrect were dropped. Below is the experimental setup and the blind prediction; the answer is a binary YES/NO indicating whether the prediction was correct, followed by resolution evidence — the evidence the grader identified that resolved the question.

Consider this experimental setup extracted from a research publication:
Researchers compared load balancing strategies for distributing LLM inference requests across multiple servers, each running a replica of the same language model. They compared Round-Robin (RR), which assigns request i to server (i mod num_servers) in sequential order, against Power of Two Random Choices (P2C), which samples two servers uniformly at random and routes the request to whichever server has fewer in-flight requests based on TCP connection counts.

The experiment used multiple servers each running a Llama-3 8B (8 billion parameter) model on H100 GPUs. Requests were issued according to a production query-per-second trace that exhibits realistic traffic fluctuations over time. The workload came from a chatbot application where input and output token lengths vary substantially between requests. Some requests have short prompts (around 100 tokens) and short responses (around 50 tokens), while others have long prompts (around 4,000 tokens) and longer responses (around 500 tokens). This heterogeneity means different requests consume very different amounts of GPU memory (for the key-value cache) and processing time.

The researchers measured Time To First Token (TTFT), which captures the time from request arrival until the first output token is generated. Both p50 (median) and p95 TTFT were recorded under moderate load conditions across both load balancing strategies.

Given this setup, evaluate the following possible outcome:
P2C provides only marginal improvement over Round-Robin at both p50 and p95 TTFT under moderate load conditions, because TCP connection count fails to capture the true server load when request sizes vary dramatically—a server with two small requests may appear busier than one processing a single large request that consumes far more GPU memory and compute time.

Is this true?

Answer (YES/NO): YES